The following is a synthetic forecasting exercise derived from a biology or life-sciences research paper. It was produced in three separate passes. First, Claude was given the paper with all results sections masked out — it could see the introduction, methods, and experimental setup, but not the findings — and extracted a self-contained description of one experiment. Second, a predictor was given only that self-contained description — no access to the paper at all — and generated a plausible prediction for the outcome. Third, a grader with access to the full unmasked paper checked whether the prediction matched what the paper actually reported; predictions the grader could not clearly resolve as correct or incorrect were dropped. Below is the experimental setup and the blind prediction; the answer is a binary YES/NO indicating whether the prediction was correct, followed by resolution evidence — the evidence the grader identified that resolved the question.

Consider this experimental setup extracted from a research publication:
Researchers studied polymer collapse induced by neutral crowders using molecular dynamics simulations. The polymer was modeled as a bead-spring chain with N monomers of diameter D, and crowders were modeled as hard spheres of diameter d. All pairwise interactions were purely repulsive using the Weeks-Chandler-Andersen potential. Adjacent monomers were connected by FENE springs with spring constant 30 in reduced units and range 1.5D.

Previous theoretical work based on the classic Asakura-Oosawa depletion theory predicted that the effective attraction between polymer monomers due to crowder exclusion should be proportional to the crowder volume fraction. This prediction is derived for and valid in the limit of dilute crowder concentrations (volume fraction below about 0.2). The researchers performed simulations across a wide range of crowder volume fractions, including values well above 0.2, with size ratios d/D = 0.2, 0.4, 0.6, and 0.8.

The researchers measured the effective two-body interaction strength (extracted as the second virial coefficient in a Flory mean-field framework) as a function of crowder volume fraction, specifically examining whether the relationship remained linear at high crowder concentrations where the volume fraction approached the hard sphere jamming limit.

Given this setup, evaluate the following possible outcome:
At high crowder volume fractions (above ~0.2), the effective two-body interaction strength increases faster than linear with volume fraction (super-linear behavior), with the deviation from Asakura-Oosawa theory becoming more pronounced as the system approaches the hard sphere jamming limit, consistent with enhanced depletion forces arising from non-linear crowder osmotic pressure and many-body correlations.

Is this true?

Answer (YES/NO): NO